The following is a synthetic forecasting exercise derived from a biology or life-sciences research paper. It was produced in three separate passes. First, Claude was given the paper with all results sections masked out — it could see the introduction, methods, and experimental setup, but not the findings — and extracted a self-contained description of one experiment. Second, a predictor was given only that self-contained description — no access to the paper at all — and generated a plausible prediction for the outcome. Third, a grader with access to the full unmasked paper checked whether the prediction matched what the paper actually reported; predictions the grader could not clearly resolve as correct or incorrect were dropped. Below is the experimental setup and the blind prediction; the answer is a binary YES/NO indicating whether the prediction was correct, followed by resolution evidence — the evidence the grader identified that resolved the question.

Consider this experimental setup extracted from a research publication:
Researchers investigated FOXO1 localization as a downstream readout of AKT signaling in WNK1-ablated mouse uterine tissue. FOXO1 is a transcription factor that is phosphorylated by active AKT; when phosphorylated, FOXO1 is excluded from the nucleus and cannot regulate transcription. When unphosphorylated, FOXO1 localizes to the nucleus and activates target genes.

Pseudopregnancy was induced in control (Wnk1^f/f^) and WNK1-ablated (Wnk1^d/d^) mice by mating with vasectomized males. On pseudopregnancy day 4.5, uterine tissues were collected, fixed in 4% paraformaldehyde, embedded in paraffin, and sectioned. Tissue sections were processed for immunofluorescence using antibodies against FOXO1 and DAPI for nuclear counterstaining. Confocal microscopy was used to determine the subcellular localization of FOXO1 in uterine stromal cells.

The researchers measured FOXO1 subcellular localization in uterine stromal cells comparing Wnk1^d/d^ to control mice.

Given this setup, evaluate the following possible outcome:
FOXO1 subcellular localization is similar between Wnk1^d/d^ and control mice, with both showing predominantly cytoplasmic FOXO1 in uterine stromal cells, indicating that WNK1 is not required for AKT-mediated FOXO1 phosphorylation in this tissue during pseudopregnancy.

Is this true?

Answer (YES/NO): NO